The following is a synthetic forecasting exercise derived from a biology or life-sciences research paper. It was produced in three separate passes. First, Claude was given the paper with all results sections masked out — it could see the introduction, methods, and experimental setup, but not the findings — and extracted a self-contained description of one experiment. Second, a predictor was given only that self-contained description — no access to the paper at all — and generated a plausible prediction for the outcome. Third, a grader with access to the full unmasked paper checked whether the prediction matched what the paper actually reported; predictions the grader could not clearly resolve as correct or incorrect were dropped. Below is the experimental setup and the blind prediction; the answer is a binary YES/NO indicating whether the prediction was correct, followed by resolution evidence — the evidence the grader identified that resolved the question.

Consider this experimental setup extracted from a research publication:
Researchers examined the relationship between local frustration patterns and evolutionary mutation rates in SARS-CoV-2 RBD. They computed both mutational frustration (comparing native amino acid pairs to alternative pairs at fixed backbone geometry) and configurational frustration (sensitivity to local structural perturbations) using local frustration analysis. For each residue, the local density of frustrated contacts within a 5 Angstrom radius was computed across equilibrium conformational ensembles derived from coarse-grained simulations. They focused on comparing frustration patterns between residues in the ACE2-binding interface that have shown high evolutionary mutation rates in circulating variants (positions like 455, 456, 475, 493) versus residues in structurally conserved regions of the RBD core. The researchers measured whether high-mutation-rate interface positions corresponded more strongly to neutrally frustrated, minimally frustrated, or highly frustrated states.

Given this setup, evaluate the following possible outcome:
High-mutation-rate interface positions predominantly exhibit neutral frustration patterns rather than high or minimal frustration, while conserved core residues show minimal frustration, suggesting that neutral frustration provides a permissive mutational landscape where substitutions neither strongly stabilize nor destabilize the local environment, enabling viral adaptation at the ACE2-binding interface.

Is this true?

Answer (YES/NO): YES